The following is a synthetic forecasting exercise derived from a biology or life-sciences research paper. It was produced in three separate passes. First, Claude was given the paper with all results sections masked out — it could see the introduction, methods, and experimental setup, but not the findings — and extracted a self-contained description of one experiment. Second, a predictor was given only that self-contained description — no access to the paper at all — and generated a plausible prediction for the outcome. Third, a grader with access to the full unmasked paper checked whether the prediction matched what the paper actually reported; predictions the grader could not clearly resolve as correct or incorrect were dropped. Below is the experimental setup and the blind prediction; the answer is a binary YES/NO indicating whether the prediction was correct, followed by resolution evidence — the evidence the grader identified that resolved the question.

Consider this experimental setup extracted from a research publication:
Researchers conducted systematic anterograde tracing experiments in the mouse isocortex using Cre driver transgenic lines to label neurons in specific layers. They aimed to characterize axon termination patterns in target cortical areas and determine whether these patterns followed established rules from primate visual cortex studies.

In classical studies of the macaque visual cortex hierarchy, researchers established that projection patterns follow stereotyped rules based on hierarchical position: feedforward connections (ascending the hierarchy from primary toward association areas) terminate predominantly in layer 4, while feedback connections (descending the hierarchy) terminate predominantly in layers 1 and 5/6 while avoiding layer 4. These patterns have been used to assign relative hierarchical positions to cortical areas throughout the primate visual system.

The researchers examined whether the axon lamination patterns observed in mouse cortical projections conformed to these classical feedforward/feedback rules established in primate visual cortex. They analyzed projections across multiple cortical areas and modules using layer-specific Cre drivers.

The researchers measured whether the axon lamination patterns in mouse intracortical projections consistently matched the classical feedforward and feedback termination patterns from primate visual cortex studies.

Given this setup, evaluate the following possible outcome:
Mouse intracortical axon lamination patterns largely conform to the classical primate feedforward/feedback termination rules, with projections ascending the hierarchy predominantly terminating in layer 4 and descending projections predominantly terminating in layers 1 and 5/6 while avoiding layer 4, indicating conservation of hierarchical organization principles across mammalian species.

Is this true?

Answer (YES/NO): NO